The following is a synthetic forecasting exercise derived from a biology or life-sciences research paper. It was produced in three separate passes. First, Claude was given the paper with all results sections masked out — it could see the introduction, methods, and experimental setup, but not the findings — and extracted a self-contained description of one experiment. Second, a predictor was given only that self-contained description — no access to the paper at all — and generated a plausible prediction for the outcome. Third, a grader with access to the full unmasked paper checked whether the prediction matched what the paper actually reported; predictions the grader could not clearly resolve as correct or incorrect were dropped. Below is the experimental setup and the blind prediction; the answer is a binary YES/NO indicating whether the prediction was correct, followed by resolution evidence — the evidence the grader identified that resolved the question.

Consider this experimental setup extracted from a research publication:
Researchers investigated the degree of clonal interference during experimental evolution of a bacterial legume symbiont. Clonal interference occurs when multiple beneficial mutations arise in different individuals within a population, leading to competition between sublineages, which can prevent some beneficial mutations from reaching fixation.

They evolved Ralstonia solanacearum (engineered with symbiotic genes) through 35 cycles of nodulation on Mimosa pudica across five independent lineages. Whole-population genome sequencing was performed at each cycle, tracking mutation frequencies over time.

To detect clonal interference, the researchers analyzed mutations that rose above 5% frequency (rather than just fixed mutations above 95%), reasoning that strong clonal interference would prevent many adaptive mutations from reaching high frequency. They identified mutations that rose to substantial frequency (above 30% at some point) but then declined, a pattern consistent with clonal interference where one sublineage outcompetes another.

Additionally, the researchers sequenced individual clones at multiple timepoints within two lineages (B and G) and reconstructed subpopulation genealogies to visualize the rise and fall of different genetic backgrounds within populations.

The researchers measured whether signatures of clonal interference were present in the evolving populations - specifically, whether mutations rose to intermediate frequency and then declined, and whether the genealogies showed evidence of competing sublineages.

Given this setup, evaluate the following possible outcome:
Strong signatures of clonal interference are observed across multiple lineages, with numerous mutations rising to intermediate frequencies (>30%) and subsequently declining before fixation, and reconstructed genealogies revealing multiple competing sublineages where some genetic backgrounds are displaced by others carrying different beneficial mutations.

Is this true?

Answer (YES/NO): YES